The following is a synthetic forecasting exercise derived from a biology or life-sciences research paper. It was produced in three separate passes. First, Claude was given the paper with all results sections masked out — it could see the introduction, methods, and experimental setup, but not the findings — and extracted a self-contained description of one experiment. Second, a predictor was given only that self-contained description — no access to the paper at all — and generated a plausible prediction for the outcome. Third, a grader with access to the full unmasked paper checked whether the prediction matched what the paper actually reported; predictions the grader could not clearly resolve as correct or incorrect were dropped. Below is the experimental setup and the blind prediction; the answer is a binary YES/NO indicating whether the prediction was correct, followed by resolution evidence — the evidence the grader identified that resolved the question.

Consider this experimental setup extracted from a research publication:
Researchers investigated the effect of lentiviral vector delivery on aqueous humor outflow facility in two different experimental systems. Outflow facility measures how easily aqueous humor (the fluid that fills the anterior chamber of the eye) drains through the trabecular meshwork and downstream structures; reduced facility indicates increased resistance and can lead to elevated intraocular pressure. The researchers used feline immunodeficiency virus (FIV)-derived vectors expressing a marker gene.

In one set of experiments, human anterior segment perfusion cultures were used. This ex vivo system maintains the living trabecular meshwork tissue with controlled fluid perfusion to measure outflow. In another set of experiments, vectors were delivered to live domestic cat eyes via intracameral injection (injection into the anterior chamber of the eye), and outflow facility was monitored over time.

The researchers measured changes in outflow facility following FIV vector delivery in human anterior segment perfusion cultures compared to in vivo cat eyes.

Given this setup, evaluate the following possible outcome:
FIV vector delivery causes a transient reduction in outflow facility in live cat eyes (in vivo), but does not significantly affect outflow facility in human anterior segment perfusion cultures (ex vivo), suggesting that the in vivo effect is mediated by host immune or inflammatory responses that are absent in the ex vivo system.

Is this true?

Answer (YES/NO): NO